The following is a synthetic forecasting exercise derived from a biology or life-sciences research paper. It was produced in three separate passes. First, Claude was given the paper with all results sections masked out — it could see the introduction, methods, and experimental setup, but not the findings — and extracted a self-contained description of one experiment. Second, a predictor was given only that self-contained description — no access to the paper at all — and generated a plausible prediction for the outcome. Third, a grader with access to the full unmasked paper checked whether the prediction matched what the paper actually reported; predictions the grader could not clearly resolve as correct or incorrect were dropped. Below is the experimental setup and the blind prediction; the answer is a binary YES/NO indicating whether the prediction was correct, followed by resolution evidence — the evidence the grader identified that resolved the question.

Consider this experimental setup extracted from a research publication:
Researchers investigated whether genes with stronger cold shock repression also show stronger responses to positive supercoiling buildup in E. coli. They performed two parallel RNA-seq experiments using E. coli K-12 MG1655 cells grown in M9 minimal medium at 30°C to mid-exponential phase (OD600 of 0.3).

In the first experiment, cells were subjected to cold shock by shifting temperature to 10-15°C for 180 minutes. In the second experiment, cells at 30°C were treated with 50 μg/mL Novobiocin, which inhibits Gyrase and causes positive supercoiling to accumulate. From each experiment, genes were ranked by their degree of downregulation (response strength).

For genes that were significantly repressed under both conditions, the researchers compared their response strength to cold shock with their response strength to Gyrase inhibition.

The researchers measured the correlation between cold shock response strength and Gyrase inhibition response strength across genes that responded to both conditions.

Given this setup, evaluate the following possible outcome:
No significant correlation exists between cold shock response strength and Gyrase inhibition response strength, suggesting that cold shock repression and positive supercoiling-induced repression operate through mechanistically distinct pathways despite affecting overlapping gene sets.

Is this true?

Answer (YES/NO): NO